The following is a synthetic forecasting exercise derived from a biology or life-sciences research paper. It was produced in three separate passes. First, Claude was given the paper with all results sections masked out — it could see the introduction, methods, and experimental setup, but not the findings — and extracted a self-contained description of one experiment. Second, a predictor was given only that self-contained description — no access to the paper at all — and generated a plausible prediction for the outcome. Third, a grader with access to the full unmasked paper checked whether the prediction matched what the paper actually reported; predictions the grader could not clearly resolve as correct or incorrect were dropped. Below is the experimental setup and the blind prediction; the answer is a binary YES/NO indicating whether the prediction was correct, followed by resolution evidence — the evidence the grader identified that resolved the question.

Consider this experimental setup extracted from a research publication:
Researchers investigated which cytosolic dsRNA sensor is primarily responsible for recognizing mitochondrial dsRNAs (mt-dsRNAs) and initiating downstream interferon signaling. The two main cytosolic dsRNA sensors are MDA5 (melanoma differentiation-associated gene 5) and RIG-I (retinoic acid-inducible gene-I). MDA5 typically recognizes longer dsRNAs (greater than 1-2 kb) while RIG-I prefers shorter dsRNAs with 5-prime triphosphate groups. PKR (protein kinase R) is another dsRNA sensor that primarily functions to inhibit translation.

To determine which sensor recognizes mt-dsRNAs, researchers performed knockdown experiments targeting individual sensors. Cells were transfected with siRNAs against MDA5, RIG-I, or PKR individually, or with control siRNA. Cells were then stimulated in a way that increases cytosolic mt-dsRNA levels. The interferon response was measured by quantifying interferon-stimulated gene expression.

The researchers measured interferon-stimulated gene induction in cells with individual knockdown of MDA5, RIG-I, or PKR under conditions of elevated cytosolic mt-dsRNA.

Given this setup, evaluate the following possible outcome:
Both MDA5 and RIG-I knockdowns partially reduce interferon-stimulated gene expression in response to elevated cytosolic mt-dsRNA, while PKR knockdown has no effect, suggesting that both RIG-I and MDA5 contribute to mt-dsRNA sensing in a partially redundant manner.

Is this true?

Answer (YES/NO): NO